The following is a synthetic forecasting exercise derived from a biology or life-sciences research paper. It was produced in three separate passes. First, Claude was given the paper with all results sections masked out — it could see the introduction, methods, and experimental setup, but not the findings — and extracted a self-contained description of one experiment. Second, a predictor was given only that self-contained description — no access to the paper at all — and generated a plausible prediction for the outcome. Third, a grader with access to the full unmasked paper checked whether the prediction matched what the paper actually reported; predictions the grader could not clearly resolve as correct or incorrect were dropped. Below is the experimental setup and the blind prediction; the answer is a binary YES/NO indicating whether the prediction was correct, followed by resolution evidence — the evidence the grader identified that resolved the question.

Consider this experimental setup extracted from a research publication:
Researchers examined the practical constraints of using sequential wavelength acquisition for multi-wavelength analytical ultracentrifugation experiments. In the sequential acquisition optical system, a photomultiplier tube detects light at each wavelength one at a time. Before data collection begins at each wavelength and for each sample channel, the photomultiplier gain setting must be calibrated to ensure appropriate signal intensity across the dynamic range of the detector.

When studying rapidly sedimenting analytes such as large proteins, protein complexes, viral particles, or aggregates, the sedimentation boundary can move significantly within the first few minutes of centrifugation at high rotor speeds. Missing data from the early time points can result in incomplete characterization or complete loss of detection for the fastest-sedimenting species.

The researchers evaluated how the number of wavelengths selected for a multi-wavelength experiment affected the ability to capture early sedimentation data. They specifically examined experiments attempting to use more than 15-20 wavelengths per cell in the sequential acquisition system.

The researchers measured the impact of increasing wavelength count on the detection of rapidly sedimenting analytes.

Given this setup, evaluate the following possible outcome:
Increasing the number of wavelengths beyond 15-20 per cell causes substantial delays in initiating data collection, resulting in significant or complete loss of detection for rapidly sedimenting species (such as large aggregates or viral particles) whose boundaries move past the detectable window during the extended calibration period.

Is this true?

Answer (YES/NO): YES